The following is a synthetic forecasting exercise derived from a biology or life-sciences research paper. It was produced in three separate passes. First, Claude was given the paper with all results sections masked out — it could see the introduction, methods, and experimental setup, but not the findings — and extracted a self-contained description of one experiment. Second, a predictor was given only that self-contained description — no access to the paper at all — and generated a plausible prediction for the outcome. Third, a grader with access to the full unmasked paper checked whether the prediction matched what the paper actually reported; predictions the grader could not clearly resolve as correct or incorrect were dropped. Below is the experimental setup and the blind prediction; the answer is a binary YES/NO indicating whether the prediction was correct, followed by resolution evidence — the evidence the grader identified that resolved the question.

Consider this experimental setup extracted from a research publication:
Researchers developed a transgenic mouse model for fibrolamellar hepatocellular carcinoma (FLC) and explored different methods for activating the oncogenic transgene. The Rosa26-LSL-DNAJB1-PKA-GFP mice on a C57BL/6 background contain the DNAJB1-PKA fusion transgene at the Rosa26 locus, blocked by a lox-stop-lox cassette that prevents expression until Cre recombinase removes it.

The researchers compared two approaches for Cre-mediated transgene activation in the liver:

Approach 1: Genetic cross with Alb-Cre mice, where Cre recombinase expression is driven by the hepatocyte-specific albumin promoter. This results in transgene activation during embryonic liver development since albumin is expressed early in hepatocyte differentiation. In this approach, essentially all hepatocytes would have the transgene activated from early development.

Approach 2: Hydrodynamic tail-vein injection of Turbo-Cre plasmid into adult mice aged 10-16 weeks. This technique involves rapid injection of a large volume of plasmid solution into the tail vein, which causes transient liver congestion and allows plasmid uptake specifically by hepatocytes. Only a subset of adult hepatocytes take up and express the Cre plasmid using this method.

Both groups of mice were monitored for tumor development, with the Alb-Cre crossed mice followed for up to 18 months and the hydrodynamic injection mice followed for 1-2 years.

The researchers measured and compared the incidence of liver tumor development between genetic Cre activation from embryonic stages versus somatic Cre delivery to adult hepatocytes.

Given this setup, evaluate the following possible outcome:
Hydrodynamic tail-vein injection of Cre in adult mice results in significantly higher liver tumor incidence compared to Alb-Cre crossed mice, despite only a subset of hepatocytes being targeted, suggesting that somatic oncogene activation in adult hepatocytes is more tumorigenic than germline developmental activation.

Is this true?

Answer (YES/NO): NO